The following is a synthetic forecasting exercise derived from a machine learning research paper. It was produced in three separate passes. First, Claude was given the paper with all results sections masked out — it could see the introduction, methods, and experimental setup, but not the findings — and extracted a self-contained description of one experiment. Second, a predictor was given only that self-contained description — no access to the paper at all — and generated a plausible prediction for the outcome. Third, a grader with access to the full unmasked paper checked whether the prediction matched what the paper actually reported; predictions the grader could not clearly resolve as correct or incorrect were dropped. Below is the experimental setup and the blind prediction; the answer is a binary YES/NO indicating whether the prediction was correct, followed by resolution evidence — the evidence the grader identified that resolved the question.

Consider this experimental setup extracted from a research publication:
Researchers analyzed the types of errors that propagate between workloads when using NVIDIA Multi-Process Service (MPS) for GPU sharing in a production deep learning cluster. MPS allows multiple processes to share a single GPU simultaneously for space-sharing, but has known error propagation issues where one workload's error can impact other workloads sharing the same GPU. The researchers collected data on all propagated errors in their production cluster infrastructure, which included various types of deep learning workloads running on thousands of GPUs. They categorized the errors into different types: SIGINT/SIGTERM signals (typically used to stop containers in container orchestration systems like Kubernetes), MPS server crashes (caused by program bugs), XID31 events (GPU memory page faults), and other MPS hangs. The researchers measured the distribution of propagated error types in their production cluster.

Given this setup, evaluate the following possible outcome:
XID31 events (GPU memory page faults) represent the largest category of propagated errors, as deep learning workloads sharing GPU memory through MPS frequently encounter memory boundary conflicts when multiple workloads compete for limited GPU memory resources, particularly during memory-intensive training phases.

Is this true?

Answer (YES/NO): NO